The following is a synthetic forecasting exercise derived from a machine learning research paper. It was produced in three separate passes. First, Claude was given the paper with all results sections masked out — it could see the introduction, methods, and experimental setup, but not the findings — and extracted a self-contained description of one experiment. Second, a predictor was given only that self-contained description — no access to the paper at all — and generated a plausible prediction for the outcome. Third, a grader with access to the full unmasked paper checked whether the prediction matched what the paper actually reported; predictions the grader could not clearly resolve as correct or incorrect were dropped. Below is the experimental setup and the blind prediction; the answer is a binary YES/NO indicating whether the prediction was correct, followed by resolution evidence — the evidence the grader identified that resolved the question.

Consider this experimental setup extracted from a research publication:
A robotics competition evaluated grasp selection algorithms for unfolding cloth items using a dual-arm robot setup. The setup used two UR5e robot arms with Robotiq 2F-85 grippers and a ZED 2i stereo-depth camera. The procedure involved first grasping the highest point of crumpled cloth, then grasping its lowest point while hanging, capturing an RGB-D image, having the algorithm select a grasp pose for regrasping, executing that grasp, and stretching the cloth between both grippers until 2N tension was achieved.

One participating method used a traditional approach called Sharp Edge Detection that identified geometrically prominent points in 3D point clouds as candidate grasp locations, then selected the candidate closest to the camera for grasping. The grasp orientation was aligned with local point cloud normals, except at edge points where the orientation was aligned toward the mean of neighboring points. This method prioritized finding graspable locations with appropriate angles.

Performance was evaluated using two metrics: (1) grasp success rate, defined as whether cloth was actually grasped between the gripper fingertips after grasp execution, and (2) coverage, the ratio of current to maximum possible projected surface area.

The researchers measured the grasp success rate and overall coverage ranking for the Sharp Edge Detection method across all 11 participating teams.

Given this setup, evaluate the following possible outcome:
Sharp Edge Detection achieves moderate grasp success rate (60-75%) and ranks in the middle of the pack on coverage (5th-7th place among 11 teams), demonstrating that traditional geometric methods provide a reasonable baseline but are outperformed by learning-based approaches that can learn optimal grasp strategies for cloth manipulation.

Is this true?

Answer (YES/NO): NO